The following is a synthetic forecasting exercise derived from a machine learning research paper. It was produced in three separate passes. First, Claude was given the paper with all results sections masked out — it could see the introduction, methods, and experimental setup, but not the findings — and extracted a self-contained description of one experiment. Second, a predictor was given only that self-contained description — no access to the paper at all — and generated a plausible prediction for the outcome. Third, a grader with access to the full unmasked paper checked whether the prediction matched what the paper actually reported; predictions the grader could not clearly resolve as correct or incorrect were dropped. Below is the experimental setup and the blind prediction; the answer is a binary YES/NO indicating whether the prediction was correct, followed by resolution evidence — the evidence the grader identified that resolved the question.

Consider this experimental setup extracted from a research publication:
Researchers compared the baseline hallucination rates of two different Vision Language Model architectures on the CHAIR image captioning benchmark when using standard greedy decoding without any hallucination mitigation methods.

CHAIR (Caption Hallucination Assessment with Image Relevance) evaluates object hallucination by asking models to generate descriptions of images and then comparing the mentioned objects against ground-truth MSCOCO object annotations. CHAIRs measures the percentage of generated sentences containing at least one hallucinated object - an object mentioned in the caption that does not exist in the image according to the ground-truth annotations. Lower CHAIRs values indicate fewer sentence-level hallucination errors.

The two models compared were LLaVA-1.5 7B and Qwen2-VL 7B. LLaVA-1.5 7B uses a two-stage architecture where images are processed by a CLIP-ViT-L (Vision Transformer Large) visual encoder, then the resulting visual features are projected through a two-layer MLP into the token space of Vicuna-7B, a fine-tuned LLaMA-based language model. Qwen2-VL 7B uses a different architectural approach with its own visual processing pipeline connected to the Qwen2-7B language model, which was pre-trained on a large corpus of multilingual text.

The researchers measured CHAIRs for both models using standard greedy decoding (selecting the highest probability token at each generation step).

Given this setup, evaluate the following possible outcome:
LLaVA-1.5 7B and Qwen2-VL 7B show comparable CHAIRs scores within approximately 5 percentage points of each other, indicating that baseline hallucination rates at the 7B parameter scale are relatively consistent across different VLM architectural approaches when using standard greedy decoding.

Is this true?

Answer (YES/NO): NO